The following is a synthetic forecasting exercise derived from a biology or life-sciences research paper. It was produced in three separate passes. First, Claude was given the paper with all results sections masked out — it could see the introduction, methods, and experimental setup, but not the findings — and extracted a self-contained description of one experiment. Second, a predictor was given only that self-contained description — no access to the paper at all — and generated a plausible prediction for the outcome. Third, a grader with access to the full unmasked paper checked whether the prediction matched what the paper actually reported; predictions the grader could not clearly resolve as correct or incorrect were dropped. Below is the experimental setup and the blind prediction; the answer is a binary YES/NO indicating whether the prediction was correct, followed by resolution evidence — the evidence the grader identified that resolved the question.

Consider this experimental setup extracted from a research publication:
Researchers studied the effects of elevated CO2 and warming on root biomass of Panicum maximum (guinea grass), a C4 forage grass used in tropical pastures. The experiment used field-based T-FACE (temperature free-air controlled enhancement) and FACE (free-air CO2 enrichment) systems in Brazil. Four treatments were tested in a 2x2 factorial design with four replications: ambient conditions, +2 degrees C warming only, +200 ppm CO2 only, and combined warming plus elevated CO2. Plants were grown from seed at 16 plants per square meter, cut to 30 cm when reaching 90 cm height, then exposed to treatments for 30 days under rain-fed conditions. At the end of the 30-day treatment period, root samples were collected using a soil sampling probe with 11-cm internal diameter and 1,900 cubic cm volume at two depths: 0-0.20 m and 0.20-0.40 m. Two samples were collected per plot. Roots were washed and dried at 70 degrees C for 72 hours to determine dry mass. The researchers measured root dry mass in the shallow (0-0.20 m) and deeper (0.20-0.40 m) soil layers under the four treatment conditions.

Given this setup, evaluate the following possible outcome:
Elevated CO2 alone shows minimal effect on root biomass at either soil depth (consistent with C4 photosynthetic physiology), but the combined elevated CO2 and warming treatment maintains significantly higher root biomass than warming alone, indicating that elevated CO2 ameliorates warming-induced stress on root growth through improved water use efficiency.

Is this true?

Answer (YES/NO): NO